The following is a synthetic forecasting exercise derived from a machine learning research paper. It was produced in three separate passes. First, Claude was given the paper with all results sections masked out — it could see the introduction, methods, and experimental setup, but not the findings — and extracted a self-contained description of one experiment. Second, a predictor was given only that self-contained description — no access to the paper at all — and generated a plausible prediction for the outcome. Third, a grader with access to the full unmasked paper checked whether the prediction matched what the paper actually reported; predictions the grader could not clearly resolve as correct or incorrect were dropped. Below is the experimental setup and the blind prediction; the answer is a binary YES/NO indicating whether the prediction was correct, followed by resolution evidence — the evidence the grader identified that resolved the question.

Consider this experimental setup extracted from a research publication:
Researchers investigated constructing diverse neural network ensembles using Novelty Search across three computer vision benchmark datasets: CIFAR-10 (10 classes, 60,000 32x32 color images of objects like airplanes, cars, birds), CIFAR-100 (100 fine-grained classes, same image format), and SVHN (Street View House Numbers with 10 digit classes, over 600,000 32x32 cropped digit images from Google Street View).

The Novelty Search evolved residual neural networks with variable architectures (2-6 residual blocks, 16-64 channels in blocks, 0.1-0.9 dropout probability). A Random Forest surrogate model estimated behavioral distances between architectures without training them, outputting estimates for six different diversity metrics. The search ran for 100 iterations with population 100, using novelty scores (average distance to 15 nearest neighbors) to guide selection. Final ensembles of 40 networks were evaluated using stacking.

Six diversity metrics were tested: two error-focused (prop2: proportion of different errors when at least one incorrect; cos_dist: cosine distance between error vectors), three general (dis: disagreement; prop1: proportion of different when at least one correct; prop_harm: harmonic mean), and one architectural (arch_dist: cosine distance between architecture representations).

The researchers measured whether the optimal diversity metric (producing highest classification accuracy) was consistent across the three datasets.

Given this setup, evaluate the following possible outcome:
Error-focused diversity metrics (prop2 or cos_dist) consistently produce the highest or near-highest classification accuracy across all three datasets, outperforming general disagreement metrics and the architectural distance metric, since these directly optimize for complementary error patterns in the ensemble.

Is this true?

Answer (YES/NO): NO